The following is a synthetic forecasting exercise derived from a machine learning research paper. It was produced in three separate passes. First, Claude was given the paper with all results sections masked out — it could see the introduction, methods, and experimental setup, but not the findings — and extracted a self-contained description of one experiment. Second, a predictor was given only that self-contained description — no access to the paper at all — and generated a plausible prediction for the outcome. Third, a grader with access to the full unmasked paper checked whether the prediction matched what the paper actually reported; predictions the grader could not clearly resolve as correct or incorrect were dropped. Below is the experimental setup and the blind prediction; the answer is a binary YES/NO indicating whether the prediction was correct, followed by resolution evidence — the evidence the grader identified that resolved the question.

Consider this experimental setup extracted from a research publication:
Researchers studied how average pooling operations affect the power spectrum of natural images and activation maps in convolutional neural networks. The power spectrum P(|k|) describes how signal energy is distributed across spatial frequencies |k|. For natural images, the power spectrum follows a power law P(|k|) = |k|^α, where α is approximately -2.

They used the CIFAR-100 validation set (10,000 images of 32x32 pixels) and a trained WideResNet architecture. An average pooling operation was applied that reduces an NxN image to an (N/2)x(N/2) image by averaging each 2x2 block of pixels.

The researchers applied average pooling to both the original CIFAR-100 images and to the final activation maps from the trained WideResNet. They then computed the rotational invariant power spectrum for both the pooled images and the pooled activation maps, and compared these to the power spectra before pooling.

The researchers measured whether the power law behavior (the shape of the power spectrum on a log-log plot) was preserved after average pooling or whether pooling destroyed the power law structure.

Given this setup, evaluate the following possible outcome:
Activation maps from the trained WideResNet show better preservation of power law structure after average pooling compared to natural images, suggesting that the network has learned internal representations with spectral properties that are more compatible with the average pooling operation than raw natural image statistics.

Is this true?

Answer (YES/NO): NO